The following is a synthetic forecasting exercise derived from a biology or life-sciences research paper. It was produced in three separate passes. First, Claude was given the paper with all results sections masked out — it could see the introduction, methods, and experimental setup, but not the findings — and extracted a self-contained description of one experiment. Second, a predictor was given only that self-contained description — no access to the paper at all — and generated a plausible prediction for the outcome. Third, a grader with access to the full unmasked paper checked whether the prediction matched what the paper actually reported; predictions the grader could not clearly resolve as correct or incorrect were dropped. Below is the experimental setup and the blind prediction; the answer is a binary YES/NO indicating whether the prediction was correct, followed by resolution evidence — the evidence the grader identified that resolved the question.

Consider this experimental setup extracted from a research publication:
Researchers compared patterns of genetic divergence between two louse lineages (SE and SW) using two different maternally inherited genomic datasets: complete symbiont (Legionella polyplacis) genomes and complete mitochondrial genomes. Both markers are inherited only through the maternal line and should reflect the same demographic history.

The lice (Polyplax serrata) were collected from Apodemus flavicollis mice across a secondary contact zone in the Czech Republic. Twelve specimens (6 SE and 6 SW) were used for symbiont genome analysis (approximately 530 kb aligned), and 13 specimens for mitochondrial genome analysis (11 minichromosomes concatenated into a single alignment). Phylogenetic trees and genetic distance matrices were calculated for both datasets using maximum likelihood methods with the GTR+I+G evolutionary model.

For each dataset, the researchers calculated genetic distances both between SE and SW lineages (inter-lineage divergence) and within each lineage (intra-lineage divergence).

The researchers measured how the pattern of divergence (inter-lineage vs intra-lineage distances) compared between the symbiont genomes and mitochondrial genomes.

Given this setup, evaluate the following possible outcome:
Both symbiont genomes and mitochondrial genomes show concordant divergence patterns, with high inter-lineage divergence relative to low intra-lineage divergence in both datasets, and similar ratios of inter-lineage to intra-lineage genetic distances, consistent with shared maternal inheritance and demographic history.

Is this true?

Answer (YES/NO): YES